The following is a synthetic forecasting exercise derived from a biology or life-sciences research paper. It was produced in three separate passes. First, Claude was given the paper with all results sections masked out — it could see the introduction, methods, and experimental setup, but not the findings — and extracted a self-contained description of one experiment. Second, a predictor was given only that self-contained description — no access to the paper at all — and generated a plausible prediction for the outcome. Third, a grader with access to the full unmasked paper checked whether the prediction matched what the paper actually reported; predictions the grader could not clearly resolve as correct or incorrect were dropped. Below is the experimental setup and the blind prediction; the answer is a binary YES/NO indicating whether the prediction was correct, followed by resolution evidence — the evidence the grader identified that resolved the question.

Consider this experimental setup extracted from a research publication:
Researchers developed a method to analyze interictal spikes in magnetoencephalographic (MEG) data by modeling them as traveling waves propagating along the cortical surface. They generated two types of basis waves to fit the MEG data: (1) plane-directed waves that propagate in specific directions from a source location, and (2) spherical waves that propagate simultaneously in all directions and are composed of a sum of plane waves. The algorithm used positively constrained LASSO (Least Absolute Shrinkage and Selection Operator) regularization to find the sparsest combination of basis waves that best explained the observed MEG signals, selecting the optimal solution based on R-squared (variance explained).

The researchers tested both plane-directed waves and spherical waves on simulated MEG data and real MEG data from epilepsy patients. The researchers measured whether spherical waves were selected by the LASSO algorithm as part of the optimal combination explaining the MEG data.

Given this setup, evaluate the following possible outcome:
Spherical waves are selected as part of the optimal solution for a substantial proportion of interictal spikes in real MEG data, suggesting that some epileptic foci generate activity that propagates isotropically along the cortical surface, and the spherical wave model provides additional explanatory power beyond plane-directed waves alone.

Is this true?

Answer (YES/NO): NO